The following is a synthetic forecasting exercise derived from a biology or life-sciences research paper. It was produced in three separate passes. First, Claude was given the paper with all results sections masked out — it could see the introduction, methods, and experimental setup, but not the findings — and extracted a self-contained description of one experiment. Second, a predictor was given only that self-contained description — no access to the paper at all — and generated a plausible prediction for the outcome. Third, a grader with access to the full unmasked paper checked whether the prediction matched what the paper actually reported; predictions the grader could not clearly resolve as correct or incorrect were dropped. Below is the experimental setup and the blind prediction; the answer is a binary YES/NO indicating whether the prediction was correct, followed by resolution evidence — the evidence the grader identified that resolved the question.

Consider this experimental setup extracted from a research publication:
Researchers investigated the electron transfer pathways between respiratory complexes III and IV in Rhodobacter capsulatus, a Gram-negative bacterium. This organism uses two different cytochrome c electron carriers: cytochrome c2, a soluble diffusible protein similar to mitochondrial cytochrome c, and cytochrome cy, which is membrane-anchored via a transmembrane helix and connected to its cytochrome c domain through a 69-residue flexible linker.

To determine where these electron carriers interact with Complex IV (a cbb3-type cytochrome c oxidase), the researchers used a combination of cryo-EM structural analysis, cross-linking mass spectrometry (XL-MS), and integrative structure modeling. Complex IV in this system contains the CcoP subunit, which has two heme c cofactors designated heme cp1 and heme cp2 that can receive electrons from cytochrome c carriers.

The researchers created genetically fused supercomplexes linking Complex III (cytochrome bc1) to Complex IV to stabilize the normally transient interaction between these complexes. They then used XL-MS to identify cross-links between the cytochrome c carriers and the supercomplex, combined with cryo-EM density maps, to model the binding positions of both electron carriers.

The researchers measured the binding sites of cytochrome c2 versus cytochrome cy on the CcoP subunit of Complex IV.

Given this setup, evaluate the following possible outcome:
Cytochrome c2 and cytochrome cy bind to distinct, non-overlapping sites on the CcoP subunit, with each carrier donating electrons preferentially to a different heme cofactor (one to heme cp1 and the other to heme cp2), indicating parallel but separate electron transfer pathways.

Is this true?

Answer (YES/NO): YES